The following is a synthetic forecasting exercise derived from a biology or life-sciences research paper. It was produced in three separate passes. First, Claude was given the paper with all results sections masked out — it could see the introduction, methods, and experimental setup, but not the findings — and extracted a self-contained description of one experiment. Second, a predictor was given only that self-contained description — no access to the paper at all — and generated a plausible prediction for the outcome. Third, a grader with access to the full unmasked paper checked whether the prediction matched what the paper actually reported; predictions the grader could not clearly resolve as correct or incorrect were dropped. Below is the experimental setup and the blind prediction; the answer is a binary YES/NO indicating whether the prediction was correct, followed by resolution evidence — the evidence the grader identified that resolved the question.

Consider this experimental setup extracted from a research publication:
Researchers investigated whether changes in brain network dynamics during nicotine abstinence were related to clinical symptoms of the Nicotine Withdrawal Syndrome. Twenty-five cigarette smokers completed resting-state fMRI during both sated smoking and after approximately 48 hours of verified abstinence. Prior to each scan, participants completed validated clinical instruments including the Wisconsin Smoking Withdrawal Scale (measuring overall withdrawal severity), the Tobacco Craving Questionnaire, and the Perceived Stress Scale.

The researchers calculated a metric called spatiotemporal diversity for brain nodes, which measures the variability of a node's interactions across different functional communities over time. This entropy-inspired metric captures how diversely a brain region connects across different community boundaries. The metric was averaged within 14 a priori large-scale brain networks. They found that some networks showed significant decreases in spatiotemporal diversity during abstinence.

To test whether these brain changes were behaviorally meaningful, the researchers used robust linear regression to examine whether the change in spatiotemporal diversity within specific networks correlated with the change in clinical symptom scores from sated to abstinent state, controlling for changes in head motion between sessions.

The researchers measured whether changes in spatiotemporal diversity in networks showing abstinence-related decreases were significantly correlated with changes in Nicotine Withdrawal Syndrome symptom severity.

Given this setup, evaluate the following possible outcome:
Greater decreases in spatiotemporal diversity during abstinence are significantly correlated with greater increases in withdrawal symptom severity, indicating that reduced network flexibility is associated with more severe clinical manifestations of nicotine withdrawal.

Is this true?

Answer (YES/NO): NO